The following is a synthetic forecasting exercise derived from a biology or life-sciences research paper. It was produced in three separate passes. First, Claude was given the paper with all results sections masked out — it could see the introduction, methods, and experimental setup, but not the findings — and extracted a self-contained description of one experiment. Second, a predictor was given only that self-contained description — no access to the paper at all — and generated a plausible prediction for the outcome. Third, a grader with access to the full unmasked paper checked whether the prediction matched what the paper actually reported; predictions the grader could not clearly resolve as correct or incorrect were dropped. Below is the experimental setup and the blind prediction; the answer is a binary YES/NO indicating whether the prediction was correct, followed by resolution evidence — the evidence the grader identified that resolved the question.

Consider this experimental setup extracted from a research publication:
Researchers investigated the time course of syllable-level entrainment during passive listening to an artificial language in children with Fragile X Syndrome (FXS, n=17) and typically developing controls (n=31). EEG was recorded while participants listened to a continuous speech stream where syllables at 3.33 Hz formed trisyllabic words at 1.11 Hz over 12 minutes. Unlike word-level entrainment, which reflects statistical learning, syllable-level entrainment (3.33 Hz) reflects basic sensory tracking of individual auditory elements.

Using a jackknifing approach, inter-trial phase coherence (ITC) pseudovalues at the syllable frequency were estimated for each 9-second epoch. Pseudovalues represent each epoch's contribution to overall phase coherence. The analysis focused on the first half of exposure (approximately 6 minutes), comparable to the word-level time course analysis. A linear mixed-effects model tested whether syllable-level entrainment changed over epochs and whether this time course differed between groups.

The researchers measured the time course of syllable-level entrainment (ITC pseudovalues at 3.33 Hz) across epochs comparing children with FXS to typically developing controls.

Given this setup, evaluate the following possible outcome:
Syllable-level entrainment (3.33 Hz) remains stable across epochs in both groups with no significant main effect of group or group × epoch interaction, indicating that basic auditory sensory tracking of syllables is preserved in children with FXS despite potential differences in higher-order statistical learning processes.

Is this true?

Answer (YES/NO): NO